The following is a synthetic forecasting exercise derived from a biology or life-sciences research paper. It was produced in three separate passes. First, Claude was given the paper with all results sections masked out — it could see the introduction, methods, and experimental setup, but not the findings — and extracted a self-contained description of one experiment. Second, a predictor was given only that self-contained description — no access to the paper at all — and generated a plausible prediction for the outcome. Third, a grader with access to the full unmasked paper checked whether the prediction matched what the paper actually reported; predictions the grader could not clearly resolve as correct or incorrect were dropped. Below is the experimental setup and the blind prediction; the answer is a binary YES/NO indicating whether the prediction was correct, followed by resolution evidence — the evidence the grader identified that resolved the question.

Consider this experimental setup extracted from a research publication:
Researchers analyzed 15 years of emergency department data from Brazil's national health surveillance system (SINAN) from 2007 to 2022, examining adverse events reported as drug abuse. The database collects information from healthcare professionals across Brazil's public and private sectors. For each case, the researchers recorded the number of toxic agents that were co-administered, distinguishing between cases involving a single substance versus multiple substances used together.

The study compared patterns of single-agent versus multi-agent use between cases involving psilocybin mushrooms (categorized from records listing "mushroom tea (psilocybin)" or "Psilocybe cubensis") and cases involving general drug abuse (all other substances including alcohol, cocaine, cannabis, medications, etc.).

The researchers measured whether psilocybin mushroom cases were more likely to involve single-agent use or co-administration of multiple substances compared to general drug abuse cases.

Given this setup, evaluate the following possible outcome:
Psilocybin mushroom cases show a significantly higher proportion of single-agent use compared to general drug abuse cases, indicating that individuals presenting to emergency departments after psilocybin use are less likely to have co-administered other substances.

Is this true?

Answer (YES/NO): NO